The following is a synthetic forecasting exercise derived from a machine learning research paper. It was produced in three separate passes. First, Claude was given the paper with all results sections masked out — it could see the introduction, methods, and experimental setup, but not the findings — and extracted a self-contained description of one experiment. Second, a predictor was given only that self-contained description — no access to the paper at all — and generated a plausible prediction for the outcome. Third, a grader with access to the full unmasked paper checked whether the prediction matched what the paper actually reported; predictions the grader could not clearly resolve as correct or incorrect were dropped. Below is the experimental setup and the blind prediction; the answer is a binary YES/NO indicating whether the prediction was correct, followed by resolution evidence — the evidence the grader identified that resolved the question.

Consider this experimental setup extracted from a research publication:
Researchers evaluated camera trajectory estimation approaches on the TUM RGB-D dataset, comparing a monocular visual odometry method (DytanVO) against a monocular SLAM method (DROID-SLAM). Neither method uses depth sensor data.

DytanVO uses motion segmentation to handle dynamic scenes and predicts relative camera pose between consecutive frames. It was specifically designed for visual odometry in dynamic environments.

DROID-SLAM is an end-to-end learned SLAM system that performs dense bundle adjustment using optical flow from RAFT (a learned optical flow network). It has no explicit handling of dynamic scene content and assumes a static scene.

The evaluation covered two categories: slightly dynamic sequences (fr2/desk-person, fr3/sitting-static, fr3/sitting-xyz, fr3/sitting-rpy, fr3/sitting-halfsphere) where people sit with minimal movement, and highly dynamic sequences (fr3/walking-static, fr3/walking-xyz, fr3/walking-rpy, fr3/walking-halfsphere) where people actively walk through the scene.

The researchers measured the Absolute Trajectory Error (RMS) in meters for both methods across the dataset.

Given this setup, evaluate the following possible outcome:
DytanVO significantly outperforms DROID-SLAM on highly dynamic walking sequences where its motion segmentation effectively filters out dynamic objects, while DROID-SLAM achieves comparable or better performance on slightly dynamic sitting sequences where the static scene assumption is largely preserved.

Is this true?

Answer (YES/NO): NO